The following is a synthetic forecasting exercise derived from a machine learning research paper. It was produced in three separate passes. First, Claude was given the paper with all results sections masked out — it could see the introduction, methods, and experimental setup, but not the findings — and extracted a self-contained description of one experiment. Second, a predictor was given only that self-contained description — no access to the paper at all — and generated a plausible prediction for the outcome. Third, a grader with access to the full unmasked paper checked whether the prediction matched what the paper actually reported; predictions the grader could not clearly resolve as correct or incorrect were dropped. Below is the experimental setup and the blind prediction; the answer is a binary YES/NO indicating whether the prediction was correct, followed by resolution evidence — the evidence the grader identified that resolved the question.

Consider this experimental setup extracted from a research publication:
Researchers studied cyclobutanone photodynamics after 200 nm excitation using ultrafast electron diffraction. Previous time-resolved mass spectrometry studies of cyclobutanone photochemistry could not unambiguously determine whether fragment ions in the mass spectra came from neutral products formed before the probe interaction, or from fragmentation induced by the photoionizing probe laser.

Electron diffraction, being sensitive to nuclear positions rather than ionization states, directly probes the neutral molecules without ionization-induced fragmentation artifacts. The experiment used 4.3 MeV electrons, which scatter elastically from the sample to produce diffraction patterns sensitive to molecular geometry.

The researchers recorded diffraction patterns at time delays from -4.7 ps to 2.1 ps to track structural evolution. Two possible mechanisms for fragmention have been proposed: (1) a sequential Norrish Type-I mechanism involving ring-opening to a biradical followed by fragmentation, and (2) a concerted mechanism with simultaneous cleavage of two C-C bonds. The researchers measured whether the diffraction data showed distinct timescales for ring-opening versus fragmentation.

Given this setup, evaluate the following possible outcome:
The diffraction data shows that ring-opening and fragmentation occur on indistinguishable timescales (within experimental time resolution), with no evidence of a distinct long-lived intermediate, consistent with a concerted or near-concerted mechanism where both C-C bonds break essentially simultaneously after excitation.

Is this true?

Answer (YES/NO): NO